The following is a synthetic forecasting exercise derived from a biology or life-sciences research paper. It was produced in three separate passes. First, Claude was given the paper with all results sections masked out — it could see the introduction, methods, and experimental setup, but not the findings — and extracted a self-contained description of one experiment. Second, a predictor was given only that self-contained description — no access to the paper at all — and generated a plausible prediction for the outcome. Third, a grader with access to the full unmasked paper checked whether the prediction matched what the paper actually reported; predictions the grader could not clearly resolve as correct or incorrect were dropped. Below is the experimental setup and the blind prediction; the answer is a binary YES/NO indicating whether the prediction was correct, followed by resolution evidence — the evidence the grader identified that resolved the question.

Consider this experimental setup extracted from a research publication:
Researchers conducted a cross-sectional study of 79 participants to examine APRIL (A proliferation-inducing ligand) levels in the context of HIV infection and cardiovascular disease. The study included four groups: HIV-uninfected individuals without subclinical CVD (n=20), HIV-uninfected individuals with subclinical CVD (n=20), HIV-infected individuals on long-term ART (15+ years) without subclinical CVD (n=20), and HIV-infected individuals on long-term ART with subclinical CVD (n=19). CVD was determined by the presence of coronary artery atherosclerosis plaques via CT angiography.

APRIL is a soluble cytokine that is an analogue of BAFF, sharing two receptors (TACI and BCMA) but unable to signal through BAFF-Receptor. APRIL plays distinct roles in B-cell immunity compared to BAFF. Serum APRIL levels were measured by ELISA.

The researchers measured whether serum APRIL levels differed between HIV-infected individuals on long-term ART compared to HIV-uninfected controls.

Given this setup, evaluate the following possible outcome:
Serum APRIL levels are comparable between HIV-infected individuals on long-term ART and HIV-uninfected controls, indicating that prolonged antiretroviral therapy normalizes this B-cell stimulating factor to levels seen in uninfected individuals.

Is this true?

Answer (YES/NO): YES